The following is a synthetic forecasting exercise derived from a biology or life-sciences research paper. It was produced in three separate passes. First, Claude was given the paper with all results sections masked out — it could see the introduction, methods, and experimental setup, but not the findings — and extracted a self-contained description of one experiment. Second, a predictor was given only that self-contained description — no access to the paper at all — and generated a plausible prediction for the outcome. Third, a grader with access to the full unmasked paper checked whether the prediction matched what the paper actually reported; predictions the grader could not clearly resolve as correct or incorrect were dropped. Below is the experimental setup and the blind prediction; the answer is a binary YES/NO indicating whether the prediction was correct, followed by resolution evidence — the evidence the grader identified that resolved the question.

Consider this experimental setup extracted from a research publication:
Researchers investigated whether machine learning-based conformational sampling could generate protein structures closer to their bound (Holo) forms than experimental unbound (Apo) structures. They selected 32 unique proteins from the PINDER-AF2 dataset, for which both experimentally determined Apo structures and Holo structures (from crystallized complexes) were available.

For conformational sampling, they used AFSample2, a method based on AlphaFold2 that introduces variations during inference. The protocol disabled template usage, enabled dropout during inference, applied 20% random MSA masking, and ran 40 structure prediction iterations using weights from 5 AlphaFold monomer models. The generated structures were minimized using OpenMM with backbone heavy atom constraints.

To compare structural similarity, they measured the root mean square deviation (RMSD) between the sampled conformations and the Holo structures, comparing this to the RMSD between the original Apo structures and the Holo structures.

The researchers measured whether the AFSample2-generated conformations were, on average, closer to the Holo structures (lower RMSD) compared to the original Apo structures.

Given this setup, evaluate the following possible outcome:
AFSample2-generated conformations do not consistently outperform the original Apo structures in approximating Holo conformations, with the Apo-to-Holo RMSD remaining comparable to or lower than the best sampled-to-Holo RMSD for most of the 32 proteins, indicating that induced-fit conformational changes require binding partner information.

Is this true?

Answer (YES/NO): YES